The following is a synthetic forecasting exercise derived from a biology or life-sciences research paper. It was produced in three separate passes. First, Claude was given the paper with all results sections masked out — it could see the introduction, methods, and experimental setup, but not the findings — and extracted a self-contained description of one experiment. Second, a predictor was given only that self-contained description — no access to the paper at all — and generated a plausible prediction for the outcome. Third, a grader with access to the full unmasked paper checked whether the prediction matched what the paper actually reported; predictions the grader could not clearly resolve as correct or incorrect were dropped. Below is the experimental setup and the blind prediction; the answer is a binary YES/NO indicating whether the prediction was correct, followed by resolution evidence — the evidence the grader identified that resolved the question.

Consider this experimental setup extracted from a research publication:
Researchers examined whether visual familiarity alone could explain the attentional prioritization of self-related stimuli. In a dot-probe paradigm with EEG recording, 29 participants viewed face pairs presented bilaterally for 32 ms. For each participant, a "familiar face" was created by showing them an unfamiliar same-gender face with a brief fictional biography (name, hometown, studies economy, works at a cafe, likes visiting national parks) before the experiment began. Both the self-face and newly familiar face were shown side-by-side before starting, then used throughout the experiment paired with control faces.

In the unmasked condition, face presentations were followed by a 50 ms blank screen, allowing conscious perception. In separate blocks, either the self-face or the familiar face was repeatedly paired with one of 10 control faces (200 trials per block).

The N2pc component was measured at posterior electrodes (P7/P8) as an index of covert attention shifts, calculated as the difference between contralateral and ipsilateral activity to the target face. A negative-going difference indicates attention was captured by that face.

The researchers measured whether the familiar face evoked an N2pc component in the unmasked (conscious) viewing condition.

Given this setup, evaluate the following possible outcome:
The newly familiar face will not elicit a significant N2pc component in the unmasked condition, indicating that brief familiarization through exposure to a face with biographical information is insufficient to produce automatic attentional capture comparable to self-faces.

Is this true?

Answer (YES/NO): YES